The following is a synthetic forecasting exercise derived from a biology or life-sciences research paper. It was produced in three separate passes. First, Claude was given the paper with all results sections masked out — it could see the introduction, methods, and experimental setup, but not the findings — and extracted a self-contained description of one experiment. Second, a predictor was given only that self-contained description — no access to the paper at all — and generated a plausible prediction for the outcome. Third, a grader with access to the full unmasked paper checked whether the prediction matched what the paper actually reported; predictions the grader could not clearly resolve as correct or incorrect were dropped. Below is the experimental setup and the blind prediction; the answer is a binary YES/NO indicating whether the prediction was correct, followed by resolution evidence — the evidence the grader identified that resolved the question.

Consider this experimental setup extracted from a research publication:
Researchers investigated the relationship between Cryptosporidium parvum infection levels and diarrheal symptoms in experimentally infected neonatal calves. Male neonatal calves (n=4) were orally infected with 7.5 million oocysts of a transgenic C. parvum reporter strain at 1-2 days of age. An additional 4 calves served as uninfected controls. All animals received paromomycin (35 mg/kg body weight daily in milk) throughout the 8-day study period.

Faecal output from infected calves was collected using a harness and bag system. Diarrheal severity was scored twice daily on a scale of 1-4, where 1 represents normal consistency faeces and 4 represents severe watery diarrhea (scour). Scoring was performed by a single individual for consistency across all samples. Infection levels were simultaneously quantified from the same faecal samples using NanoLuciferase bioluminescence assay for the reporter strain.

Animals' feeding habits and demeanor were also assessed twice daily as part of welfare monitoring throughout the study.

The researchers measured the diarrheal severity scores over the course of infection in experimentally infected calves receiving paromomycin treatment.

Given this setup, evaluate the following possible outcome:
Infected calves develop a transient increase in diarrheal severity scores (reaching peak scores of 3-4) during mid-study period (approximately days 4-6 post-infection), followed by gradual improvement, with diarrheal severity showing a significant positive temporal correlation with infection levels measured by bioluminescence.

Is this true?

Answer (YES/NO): NO